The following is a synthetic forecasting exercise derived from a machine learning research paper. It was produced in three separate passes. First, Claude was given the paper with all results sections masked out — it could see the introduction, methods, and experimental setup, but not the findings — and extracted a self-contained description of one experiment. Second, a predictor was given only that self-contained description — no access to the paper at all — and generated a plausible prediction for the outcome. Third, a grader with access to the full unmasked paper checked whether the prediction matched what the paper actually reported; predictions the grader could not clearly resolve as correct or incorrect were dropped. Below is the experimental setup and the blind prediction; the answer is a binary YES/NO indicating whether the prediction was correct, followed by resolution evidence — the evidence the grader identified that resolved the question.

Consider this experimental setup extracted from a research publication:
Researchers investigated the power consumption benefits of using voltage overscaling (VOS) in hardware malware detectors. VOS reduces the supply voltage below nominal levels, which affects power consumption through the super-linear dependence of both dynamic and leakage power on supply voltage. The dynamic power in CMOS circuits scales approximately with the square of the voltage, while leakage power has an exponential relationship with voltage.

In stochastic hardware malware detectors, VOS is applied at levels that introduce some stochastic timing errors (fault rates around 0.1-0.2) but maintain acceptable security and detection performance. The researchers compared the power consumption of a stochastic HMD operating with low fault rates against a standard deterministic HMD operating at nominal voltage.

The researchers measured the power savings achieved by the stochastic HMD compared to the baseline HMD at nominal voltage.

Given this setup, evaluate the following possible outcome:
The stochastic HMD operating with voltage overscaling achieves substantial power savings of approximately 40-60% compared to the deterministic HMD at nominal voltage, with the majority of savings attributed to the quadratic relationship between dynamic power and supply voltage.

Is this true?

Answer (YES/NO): NO